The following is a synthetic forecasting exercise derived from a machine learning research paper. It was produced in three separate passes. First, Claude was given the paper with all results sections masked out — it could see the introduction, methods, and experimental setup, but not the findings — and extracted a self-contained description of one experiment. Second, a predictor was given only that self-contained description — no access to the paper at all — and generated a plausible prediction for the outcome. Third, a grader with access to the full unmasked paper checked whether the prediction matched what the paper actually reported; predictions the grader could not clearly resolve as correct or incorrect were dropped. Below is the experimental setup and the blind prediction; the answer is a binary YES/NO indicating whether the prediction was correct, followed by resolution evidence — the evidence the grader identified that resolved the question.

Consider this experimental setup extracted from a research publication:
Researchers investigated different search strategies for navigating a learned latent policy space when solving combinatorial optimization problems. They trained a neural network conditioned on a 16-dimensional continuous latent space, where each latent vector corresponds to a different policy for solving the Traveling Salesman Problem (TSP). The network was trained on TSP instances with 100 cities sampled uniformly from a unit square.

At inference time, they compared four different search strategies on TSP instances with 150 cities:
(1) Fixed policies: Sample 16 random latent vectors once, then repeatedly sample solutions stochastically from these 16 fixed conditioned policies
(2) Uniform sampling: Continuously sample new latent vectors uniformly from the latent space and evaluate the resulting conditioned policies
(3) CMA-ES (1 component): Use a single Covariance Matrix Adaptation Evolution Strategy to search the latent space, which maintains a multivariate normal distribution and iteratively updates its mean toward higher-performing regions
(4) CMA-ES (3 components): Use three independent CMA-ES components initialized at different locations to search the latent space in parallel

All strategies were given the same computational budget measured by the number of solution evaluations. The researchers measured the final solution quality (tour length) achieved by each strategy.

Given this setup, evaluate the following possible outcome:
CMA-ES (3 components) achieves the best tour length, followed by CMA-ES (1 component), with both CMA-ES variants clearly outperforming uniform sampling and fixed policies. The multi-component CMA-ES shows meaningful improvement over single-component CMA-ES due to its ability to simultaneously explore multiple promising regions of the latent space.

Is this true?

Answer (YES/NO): YES